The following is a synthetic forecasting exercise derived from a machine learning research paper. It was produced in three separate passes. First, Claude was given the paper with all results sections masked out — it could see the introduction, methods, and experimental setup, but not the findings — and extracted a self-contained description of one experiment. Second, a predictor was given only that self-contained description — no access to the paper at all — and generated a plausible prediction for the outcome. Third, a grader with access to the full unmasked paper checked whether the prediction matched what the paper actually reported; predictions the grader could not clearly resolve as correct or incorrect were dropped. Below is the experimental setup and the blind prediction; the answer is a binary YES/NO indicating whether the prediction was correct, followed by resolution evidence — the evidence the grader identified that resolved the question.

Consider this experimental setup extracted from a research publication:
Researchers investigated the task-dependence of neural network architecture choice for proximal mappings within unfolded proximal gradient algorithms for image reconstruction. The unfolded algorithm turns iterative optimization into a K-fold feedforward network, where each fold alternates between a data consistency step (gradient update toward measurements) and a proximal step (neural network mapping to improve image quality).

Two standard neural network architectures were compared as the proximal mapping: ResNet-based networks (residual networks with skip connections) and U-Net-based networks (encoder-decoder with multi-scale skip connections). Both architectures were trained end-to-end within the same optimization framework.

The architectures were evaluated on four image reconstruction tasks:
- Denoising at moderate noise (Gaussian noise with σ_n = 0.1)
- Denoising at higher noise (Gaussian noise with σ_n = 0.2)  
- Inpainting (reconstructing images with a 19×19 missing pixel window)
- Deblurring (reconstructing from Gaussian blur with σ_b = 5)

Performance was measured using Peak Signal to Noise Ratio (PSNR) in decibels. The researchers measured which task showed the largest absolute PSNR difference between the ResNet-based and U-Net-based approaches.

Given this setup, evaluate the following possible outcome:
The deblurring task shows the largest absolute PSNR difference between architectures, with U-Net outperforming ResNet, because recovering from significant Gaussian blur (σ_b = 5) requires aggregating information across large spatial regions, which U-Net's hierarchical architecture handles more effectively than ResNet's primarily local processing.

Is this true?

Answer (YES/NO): NO